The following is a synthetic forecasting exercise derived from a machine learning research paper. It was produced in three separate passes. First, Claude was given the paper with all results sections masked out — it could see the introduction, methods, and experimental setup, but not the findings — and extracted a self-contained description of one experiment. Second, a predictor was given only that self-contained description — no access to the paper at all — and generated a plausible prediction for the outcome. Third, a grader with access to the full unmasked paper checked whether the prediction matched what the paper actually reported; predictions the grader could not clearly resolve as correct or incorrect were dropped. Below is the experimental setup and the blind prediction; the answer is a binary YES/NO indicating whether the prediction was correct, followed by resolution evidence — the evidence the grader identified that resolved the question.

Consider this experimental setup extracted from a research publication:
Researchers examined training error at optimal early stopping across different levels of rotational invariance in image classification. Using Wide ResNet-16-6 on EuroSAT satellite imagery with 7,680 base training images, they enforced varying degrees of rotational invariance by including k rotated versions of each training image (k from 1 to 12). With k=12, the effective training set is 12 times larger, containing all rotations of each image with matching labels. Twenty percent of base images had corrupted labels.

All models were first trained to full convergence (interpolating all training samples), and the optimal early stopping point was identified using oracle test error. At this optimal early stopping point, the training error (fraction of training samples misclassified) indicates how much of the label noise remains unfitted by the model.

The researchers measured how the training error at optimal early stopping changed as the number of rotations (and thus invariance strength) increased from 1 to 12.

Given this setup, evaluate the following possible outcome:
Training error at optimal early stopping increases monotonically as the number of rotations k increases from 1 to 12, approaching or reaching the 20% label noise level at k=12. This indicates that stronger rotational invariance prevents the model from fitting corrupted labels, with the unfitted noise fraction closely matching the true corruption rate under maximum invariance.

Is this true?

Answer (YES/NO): YES